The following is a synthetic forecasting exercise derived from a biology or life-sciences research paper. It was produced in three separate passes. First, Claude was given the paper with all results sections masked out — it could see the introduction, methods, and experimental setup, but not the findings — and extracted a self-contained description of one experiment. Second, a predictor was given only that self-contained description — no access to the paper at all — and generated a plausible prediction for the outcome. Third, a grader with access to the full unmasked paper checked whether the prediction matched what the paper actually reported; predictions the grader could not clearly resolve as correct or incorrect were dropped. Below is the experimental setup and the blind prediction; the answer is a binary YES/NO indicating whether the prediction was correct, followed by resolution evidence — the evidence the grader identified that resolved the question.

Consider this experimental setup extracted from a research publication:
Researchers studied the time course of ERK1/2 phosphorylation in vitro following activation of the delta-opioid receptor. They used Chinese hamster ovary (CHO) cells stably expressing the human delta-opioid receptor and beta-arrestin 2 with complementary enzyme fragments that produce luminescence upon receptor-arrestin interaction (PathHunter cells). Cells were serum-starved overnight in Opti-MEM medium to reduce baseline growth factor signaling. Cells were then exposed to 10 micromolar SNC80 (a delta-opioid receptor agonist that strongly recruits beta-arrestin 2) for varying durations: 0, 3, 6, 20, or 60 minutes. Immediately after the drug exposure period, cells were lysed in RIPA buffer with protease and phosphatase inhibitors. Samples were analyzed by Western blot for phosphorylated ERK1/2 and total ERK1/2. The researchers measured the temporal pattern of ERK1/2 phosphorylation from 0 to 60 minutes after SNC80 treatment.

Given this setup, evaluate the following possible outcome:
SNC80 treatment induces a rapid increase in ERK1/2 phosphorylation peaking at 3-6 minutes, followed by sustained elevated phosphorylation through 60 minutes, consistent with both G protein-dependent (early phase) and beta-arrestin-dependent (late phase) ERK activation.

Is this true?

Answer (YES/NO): YES